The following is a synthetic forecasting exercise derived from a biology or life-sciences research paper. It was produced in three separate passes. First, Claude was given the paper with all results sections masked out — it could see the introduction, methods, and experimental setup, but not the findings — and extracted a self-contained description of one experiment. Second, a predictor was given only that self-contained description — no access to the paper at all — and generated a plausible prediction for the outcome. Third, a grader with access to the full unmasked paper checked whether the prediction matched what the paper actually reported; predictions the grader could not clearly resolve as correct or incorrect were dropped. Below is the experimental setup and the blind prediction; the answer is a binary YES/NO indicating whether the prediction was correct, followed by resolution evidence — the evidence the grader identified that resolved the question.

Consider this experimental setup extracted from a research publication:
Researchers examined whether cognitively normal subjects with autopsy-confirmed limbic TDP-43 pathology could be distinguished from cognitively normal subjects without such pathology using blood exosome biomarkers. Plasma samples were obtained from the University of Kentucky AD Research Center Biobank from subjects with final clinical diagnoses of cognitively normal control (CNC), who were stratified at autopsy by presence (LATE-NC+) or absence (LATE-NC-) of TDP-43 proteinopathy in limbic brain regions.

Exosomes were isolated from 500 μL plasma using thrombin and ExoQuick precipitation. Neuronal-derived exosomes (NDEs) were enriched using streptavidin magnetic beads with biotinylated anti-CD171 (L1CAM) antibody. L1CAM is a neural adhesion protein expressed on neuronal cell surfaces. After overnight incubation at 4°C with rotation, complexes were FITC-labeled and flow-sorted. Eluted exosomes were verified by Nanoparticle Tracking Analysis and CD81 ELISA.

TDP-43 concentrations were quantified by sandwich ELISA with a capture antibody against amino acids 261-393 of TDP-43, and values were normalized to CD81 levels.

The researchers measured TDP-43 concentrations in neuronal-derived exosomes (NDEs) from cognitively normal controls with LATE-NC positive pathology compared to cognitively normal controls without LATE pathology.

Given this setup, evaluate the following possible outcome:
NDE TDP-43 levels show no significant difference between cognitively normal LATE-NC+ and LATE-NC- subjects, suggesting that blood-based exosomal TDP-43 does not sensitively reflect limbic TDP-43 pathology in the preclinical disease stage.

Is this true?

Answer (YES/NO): YES